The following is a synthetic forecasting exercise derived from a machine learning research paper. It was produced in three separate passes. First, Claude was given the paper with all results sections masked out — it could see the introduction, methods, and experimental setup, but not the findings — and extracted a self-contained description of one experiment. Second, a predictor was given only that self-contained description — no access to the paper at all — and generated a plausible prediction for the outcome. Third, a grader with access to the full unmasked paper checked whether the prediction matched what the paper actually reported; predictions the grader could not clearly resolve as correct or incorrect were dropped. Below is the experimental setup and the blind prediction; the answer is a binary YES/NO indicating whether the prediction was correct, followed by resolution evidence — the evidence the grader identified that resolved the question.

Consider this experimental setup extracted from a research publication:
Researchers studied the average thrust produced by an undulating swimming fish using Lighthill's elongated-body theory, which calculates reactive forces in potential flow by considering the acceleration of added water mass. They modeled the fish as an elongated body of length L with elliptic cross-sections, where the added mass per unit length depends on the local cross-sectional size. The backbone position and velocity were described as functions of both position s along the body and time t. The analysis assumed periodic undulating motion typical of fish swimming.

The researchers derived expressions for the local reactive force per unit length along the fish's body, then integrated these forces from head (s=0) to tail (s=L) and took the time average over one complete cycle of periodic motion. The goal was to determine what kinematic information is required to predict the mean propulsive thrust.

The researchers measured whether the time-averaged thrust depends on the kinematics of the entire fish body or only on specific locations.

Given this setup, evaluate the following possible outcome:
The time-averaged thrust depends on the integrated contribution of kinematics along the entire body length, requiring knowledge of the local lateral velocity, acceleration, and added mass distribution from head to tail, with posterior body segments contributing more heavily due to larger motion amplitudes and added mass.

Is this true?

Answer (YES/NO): NO